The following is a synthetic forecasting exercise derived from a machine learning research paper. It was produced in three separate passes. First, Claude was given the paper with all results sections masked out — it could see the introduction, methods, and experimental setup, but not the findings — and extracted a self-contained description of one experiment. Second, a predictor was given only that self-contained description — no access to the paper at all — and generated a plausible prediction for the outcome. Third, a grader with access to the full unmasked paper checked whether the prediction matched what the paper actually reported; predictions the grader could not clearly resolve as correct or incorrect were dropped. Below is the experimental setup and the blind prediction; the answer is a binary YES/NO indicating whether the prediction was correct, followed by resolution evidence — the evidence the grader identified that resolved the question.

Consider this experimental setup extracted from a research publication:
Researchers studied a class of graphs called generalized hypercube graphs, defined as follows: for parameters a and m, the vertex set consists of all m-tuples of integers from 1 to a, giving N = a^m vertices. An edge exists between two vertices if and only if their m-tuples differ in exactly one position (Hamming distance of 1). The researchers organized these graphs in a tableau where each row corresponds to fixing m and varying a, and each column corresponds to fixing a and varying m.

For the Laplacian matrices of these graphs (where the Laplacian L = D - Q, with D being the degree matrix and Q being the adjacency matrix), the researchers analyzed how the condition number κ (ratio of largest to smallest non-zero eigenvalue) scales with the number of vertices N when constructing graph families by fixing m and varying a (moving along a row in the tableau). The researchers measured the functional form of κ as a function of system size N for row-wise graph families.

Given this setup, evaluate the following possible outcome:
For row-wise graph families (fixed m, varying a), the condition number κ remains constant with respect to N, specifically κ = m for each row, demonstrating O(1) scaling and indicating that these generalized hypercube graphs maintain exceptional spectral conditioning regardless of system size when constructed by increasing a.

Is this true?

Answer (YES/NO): YES